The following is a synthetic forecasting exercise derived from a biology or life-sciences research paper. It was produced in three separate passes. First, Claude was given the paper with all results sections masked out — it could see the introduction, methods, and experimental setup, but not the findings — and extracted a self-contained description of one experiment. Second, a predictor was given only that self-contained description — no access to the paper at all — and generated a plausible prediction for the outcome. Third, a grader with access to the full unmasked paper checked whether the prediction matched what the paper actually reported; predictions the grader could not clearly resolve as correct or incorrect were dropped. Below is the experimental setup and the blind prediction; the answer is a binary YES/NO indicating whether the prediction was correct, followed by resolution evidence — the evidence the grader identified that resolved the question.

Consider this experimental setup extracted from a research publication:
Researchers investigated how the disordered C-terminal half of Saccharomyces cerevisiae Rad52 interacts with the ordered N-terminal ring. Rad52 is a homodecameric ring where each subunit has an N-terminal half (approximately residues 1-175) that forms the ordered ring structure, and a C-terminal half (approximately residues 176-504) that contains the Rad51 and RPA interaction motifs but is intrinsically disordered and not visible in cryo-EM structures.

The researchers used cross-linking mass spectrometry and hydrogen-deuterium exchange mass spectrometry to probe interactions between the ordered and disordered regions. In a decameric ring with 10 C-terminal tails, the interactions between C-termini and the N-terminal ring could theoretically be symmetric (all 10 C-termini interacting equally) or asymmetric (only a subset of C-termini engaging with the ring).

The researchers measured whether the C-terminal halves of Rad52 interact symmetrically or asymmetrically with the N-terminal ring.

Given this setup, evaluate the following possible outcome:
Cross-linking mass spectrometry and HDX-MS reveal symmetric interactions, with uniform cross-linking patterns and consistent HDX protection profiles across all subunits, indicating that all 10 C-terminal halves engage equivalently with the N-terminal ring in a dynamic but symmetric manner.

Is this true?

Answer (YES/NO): NO